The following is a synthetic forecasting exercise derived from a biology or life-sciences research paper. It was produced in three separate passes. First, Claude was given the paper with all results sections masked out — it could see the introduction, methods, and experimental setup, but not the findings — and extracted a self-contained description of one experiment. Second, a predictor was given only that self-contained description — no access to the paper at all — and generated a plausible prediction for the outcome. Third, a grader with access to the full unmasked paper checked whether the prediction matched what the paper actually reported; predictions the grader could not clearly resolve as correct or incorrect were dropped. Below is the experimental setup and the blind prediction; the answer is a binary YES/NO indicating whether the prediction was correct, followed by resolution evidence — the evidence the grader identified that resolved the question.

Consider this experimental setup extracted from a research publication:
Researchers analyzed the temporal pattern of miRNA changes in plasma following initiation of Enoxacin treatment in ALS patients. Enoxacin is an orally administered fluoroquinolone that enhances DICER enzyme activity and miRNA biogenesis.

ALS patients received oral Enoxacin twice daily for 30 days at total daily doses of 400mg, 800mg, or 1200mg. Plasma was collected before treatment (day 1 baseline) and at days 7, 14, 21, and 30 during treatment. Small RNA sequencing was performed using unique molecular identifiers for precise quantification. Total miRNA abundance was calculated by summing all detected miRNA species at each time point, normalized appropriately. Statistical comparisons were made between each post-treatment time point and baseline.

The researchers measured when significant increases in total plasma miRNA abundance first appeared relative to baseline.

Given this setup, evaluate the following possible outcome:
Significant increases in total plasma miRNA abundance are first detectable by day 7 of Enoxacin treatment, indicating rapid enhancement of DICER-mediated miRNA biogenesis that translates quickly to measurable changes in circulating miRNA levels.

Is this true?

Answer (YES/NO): NO